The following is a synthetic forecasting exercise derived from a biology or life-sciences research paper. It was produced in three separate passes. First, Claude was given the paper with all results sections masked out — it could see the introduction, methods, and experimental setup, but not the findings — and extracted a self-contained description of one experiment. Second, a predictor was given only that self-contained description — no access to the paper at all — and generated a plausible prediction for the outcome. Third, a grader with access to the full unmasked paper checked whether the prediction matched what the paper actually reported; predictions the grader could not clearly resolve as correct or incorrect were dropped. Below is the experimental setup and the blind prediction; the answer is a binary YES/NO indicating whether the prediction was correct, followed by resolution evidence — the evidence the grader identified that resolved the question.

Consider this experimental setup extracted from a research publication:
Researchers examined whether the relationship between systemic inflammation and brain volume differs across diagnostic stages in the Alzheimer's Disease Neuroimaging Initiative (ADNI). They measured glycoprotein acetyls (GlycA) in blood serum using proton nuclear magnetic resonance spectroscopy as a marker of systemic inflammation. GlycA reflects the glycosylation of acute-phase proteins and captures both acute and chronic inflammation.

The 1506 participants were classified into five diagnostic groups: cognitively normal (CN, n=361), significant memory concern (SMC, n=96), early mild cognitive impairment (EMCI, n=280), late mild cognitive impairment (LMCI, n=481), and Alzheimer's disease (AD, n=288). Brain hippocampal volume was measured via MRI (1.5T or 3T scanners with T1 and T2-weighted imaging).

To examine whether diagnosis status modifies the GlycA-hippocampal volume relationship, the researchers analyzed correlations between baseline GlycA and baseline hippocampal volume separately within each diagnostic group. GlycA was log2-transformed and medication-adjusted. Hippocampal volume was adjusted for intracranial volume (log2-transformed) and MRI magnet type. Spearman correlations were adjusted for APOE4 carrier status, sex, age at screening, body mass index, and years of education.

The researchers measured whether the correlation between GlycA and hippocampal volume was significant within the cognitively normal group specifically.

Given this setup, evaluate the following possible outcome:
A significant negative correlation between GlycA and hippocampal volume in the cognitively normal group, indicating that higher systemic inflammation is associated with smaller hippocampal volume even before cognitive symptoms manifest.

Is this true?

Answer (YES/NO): NO